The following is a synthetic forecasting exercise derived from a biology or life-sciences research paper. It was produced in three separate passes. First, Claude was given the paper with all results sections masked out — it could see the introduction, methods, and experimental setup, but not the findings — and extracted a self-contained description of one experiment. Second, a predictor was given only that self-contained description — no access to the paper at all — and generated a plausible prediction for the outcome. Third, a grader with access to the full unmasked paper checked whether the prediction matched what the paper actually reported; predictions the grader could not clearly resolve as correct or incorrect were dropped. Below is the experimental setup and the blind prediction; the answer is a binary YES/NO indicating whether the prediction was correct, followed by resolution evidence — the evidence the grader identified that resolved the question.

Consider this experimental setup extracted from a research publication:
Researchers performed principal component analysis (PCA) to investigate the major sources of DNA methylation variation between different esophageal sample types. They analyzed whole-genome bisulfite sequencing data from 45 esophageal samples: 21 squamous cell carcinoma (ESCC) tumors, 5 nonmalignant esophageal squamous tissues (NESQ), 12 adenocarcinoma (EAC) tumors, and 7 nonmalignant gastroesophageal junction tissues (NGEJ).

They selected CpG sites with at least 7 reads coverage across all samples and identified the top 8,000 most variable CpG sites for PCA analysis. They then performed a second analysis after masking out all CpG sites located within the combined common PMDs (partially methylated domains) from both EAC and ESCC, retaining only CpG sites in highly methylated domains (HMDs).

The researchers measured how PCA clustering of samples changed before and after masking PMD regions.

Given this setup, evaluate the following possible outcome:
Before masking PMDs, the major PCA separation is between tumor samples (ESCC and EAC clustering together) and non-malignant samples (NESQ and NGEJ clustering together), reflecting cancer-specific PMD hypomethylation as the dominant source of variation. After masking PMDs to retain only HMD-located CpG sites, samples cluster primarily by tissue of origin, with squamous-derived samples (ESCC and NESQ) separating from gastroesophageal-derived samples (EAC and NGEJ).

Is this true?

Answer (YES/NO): YES